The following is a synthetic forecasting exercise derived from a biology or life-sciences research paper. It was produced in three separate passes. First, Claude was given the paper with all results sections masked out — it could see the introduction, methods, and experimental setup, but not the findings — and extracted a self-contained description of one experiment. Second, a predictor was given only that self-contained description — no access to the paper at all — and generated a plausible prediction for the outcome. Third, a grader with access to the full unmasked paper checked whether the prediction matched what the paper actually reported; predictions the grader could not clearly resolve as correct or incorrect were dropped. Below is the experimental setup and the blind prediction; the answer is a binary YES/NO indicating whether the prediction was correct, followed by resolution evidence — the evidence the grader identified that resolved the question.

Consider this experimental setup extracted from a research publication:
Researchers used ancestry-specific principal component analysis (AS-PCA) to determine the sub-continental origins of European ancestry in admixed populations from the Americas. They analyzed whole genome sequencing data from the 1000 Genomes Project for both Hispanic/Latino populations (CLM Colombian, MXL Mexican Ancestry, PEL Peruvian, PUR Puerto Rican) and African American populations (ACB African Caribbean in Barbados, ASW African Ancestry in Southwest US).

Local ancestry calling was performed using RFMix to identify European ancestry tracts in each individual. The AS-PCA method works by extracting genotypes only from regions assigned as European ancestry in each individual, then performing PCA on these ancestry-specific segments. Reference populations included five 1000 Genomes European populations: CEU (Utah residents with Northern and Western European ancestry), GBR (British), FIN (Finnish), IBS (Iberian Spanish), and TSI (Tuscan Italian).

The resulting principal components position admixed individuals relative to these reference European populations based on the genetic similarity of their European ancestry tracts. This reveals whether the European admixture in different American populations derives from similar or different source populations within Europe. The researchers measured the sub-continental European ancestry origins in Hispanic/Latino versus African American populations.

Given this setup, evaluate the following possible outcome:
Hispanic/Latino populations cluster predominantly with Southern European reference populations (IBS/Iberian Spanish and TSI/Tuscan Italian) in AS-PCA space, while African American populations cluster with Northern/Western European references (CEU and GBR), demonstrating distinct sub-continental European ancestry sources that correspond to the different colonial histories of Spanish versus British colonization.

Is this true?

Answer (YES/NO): YES